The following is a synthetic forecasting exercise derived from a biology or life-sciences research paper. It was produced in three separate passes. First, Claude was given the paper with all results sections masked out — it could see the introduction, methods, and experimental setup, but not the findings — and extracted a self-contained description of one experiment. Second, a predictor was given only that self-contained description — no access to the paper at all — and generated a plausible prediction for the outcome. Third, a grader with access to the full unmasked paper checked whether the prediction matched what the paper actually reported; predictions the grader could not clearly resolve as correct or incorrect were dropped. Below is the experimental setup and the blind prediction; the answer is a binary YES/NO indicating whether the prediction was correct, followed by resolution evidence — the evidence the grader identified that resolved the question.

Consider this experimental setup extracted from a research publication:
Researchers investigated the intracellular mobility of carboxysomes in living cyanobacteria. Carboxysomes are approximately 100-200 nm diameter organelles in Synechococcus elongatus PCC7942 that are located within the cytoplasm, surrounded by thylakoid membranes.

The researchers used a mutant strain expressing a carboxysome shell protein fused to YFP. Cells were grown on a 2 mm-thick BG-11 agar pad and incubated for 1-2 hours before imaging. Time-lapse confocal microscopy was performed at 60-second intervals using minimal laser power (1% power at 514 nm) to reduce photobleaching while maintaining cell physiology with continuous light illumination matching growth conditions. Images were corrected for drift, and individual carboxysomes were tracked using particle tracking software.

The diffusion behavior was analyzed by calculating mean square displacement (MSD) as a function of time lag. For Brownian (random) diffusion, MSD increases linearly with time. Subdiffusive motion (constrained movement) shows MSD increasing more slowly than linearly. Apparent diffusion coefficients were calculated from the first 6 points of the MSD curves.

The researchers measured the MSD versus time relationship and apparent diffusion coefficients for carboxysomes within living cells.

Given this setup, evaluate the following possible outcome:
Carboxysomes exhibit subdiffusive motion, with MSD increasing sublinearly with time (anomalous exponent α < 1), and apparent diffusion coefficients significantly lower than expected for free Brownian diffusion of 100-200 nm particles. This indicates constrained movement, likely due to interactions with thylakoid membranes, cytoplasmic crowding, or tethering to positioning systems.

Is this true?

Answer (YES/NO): NO